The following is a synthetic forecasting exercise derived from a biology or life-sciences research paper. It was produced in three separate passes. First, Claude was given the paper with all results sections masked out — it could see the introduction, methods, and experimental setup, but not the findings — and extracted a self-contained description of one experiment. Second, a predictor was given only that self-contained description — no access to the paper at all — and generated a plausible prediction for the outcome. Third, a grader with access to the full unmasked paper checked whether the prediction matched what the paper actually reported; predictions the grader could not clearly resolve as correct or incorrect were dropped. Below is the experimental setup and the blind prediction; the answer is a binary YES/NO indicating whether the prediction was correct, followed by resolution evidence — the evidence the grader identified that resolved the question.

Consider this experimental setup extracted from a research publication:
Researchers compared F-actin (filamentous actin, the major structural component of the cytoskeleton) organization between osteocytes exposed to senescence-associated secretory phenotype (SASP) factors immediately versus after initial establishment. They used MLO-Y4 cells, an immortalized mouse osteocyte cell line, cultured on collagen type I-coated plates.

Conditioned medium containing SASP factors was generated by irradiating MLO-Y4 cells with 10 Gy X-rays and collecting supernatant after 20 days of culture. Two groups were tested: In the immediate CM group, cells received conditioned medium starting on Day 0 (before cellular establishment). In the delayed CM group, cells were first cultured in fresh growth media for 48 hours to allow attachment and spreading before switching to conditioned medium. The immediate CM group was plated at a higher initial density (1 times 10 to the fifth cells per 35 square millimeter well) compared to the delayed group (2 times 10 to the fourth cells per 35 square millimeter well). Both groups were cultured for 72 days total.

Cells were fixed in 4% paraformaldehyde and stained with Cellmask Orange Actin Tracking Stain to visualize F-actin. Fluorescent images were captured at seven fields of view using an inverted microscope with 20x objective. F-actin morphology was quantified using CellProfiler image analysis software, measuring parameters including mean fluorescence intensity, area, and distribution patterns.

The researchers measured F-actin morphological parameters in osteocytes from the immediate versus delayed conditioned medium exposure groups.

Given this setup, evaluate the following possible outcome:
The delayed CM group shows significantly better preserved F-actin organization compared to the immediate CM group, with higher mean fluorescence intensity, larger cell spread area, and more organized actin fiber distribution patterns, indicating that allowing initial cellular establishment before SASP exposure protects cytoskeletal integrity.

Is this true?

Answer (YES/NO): NO